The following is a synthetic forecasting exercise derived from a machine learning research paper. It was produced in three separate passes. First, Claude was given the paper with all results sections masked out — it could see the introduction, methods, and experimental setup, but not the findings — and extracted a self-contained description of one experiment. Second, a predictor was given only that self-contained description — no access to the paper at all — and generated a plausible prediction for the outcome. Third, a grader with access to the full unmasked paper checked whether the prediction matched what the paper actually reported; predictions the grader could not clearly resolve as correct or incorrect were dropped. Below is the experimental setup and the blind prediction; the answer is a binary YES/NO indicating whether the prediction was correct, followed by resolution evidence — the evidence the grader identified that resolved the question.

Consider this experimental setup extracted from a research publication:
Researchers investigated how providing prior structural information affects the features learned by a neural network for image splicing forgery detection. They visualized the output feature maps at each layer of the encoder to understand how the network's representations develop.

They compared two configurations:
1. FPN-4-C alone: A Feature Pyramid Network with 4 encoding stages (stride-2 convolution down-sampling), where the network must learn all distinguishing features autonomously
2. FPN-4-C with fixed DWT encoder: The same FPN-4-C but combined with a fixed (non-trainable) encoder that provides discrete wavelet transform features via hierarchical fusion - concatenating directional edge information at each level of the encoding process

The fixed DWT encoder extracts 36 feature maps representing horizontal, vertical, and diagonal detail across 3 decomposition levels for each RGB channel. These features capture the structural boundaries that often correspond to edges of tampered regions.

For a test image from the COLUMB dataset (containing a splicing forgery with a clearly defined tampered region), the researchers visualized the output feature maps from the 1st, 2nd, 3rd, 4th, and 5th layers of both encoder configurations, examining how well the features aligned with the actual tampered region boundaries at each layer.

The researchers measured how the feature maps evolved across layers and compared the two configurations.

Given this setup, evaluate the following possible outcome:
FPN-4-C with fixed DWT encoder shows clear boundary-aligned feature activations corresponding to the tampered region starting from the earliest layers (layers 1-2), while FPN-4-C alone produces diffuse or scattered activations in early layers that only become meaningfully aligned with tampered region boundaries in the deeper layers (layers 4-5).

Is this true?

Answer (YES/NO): NO